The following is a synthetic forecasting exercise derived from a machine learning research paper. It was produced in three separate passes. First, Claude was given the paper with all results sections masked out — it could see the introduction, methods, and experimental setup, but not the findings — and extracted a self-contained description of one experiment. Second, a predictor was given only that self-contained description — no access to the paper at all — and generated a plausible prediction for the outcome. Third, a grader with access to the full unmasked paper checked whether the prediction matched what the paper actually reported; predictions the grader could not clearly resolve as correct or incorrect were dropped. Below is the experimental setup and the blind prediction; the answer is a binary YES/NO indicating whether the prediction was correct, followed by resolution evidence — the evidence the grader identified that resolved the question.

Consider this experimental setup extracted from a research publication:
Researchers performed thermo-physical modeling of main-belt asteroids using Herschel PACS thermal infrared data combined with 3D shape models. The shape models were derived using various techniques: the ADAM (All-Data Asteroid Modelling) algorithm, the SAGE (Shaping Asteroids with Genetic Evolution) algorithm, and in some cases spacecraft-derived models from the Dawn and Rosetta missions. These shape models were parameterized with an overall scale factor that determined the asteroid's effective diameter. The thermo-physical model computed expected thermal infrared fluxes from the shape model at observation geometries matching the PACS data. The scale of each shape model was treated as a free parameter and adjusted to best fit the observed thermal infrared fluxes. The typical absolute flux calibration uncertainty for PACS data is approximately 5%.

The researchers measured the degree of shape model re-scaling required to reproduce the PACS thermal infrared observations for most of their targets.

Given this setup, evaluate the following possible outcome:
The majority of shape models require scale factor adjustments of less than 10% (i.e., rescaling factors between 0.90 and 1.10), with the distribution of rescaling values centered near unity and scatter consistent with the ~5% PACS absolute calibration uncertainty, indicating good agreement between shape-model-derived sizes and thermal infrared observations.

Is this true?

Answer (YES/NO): YES